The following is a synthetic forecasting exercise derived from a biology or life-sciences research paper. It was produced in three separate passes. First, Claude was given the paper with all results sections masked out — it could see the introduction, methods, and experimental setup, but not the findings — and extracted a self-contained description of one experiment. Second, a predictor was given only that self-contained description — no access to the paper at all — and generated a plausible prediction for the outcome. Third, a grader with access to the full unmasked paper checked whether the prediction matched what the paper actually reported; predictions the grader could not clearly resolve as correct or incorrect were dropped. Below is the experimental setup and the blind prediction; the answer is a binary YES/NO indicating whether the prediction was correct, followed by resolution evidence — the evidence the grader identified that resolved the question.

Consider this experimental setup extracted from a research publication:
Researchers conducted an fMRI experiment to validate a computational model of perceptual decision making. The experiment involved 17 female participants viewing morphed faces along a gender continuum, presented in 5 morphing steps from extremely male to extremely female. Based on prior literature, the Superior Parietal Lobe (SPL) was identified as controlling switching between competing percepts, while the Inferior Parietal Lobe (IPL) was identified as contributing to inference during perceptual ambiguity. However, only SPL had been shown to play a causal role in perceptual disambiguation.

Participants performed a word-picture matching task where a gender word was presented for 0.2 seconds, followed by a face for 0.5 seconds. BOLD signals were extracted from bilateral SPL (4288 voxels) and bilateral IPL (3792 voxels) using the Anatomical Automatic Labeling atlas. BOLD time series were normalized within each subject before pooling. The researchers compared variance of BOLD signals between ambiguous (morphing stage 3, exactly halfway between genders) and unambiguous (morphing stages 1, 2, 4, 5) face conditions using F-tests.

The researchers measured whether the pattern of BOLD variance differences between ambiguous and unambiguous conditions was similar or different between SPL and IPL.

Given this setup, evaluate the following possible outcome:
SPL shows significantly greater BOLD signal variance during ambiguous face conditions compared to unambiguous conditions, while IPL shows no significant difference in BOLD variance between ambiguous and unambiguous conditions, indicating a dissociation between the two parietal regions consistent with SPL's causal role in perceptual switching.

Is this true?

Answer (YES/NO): NO